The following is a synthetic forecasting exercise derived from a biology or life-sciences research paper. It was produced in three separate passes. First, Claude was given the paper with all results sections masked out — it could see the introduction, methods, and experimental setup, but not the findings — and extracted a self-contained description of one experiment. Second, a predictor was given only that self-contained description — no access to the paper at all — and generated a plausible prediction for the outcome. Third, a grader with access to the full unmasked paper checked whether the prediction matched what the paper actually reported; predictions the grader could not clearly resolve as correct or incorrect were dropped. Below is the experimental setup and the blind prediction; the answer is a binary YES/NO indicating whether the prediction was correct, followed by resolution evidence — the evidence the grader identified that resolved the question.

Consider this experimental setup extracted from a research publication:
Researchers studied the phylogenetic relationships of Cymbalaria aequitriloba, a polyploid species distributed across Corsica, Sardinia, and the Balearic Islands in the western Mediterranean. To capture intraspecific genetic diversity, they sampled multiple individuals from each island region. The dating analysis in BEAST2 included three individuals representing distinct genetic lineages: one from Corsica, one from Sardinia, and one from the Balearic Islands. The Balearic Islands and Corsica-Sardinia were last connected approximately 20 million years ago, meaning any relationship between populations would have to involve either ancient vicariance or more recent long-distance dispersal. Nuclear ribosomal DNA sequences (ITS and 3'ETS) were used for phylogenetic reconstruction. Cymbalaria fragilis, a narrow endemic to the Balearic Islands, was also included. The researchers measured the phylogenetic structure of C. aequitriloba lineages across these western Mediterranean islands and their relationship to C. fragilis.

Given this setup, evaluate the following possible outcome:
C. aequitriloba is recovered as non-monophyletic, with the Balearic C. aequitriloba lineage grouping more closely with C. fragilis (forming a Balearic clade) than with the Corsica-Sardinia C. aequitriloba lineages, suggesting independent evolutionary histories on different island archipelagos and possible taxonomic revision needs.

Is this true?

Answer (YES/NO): NO